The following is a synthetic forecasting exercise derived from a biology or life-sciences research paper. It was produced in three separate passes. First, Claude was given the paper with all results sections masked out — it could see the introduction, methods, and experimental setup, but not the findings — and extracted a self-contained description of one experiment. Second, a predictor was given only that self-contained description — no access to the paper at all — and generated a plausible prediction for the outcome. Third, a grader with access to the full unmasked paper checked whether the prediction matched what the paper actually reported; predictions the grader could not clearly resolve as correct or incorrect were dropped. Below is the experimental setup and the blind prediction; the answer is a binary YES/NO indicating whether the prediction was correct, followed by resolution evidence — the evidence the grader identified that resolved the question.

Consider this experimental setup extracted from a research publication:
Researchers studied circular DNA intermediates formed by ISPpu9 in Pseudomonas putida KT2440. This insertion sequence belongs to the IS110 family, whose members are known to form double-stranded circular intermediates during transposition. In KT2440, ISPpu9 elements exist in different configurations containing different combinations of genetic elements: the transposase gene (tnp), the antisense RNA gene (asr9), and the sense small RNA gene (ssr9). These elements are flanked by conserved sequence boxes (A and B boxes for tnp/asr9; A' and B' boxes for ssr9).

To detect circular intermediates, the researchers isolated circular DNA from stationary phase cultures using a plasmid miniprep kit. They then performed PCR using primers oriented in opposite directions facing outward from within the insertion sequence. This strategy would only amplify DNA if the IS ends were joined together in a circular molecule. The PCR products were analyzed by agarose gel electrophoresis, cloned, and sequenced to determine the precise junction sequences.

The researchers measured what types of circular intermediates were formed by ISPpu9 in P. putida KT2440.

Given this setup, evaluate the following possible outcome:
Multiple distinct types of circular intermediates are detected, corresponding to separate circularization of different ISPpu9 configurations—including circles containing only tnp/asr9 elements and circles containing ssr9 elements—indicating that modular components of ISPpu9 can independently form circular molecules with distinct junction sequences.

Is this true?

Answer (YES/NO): YES